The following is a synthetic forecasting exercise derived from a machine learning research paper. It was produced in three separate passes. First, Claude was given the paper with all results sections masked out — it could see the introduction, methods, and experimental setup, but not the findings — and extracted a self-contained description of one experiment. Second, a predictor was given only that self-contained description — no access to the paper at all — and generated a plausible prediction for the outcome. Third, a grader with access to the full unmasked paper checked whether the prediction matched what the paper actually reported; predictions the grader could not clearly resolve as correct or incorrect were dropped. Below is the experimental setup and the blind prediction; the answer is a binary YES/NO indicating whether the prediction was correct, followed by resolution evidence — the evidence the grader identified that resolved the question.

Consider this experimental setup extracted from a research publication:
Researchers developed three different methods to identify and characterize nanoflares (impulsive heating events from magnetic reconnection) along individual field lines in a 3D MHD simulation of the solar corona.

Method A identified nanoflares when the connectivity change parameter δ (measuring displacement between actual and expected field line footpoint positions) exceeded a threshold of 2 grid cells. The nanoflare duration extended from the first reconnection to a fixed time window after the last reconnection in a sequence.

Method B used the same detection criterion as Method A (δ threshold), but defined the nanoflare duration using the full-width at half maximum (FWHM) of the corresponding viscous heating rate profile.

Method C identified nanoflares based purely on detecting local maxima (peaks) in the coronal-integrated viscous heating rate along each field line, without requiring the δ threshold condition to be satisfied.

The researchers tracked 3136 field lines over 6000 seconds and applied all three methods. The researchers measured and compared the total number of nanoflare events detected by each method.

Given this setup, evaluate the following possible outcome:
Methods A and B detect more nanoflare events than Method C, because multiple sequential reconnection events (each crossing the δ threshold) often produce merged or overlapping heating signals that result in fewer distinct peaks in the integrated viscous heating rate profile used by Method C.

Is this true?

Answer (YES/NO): NO